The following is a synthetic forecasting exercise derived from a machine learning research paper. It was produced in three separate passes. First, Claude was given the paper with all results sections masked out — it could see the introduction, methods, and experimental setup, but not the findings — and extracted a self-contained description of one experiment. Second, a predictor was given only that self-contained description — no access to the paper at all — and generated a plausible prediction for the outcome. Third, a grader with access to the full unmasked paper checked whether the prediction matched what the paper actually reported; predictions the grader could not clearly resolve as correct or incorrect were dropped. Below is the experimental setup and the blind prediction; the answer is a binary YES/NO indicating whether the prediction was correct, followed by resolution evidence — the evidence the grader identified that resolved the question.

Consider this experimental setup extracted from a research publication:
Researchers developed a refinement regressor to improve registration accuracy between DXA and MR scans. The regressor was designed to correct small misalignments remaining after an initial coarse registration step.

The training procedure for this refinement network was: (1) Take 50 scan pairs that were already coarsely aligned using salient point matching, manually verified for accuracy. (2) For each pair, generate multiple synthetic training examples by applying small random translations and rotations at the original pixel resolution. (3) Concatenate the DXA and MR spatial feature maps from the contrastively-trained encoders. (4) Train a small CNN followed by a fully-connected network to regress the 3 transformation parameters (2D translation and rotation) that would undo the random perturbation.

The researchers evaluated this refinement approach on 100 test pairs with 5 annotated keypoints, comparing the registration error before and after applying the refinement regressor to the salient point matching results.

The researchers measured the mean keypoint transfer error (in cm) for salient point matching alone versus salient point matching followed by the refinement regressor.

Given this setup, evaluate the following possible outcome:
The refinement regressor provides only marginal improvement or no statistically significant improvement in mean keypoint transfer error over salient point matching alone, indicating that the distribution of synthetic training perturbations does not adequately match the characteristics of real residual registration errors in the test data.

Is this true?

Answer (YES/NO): NO